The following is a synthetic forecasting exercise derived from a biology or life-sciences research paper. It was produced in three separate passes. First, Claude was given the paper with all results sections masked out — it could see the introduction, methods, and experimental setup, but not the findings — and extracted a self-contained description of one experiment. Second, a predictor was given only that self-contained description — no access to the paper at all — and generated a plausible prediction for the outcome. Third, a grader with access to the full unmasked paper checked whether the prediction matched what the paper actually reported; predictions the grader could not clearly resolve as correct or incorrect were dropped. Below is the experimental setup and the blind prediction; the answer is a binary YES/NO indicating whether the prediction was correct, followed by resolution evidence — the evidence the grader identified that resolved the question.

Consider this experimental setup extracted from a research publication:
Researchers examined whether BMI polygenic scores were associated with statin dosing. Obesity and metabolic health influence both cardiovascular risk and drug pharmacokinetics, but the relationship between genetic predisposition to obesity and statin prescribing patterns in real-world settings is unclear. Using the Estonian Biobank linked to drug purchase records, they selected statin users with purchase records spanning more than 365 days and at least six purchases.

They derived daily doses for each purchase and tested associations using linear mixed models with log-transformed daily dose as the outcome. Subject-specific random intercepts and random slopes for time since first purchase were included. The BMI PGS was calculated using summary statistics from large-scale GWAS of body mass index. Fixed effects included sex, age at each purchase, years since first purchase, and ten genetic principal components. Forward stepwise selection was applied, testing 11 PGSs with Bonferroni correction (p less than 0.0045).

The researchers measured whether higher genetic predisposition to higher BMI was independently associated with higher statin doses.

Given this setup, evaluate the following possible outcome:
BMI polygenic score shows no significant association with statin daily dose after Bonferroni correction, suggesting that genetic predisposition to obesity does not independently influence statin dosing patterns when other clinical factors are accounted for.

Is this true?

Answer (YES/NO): NO